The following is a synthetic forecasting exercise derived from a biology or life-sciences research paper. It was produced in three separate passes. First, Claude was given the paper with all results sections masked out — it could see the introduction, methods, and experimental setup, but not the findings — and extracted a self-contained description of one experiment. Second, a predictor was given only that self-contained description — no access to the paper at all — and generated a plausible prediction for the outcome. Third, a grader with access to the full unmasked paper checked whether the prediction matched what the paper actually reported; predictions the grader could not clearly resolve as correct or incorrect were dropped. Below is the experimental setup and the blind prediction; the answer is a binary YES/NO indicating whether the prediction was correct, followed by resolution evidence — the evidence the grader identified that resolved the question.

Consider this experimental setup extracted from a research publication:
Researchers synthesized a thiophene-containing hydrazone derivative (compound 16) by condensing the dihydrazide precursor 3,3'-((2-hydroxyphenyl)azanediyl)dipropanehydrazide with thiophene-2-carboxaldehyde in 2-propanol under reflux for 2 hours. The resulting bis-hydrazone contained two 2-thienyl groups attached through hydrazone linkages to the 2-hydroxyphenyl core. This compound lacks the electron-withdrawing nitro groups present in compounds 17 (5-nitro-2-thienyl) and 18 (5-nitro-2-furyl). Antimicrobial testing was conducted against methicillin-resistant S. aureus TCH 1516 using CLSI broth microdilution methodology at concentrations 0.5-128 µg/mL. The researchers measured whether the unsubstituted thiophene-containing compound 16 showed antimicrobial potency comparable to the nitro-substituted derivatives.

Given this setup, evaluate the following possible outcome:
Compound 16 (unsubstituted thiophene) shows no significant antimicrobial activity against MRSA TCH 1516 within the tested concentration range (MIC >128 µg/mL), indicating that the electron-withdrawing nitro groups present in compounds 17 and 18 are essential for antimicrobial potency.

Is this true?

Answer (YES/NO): NO